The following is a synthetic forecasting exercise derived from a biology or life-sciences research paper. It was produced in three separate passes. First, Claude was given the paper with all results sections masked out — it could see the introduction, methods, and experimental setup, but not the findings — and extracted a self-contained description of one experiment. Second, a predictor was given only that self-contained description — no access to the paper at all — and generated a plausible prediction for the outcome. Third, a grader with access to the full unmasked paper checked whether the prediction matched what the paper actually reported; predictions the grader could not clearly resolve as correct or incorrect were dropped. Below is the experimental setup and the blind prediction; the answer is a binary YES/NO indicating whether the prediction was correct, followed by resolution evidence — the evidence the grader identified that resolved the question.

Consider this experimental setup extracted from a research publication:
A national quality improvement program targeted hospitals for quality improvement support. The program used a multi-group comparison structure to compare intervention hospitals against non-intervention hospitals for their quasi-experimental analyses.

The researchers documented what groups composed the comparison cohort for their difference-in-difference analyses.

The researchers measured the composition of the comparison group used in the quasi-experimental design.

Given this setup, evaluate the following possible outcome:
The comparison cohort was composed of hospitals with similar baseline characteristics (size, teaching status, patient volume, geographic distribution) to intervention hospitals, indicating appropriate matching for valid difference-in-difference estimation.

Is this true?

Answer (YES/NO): NO